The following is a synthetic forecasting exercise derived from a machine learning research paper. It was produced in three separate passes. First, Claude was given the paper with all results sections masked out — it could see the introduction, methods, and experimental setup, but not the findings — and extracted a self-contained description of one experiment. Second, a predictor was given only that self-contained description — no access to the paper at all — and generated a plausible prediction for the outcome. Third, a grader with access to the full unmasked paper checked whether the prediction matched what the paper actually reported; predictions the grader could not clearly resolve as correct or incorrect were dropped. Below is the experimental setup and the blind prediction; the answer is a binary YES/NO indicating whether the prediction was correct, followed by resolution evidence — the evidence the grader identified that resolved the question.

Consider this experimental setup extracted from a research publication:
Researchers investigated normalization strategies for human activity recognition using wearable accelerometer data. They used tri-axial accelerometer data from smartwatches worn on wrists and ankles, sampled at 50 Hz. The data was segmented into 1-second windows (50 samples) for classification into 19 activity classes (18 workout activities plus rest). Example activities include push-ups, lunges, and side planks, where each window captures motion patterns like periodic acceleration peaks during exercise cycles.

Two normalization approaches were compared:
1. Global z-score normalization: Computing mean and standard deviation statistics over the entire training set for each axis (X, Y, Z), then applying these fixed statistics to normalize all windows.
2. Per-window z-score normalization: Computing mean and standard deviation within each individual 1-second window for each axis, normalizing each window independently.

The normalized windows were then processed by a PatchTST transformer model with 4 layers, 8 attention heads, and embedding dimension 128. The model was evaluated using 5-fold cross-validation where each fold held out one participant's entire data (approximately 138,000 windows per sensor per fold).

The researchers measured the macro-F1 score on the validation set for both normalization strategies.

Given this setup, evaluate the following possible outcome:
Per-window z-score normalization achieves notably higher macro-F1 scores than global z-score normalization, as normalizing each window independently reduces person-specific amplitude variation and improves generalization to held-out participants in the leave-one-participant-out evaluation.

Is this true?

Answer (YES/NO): NO